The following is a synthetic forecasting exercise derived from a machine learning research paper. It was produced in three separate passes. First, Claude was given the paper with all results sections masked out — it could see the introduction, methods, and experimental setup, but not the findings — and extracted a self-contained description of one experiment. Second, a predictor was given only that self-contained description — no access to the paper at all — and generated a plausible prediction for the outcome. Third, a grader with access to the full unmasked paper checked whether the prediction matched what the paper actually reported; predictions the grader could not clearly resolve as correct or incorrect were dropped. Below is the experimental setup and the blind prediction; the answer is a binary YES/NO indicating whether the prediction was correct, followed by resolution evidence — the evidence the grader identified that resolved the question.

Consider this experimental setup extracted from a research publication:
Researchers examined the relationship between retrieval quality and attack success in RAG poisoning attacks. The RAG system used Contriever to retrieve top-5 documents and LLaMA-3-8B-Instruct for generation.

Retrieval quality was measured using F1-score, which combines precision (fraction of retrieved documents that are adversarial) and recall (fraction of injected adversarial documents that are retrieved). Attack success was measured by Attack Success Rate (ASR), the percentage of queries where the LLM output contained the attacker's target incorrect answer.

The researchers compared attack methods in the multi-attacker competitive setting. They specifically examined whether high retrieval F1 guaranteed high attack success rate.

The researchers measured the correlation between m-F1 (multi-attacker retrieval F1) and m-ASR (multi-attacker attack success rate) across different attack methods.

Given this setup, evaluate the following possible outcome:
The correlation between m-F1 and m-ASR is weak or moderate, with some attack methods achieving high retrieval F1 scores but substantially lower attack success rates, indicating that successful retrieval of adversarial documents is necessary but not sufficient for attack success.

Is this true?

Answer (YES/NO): YES